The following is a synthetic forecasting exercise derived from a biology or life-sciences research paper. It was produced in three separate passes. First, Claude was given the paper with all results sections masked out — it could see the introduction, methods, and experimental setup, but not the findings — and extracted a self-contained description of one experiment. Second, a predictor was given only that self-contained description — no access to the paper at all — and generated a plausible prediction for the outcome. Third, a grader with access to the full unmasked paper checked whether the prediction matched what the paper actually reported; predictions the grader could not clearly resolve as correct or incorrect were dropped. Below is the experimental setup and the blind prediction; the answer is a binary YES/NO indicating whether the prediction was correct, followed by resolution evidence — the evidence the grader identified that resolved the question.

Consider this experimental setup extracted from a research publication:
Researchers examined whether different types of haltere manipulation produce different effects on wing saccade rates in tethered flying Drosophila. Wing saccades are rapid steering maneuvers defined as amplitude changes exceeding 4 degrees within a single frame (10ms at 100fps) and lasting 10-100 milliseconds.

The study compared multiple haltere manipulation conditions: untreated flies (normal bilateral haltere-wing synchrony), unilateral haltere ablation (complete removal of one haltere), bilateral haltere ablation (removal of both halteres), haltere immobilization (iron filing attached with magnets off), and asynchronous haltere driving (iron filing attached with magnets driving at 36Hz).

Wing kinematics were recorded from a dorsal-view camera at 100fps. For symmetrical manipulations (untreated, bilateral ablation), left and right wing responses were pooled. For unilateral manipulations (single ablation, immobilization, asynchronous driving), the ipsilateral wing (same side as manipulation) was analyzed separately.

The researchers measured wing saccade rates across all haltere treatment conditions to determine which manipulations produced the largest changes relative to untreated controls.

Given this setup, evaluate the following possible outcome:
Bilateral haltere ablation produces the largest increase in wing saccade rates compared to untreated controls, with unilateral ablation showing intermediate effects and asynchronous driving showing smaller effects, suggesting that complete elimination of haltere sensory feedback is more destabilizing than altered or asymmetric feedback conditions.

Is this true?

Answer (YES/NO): NO